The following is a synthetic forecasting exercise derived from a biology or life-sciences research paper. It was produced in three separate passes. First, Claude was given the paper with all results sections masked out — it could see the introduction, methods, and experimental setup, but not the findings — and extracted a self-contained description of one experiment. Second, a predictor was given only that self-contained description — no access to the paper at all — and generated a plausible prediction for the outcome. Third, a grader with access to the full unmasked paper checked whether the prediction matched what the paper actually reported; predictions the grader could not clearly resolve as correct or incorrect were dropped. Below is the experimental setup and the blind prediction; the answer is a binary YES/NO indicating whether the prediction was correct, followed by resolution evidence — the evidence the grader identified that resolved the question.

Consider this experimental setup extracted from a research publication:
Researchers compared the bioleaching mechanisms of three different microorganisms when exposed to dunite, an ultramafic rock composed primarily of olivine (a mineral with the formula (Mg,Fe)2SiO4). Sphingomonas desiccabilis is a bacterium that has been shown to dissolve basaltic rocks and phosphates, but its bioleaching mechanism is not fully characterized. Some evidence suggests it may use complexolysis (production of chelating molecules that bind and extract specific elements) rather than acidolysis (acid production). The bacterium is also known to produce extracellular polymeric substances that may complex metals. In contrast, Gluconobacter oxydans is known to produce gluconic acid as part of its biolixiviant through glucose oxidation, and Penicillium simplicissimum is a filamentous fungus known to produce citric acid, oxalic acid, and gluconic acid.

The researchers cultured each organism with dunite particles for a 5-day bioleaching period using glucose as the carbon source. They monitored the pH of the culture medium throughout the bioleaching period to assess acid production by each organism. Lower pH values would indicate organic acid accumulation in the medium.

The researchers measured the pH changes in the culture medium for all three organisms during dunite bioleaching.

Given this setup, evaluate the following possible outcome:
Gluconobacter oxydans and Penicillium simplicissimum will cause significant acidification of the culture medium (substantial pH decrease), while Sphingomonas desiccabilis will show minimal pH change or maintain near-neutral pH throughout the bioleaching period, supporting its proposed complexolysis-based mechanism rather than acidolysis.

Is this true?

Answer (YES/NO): NO